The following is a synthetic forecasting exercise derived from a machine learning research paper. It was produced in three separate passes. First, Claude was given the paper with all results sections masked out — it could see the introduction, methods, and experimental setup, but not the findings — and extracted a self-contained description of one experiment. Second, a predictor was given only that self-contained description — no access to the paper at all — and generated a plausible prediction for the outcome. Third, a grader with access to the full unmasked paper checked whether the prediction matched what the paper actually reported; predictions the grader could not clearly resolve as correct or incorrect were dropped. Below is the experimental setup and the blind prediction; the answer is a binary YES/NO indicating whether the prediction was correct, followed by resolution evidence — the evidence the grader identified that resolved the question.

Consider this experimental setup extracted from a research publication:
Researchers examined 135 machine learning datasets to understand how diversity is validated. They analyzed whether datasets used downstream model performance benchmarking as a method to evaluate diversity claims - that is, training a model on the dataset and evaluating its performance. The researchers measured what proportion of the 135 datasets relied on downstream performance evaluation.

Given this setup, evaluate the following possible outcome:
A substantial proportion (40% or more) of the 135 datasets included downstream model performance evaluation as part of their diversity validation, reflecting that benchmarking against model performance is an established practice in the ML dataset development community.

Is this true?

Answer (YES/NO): YES